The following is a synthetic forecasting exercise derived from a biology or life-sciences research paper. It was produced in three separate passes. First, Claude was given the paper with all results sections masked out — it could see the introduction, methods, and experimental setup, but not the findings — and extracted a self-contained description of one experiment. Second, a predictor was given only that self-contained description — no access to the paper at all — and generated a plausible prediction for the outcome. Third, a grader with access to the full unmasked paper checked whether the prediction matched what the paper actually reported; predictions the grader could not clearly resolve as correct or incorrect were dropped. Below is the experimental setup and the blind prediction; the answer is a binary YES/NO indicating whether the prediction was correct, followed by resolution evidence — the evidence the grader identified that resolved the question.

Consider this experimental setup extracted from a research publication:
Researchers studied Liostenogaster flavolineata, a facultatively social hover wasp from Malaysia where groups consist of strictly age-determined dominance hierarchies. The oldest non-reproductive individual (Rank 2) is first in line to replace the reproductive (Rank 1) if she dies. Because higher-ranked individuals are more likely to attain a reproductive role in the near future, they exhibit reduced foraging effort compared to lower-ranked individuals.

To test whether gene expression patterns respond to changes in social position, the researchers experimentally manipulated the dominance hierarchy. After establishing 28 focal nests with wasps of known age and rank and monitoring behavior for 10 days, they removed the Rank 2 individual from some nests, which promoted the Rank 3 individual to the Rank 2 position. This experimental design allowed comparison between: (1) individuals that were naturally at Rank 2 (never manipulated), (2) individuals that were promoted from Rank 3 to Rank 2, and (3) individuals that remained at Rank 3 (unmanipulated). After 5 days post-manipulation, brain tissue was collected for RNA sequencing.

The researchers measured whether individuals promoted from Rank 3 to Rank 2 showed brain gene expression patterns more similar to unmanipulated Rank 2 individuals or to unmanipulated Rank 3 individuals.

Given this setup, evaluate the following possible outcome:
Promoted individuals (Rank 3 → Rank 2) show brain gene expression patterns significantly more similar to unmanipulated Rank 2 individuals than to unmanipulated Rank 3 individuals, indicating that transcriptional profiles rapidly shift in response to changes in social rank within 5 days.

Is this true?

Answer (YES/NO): YES